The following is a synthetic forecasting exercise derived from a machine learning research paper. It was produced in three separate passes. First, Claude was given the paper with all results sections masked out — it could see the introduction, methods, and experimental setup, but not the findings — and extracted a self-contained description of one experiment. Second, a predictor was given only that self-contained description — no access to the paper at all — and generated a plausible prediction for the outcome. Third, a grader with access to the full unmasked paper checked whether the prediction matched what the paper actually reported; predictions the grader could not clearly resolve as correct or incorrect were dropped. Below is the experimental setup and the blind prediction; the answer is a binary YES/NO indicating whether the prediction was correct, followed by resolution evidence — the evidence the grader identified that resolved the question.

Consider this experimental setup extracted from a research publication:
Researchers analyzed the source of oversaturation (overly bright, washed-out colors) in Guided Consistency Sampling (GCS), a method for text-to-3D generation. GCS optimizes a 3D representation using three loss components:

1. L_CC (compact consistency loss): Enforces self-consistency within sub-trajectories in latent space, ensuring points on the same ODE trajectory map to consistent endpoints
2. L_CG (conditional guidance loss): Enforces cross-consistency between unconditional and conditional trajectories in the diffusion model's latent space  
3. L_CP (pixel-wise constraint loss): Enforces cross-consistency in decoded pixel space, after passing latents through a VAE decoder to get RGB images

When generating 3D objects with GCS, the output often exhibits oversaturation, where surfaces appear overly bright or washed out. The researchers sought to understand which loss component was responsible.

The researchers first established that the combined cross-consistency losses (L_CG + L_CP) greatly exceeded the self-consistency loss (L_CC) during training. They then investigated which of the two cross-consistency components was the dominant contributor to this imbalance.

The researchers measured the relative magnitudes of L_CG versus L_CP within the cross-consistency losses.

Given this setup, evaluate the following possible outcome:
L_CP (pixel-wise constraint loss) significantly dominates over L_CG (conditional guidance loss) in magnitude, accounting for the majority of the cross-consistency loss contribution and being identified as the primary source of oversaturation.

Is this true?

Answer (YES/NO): YES